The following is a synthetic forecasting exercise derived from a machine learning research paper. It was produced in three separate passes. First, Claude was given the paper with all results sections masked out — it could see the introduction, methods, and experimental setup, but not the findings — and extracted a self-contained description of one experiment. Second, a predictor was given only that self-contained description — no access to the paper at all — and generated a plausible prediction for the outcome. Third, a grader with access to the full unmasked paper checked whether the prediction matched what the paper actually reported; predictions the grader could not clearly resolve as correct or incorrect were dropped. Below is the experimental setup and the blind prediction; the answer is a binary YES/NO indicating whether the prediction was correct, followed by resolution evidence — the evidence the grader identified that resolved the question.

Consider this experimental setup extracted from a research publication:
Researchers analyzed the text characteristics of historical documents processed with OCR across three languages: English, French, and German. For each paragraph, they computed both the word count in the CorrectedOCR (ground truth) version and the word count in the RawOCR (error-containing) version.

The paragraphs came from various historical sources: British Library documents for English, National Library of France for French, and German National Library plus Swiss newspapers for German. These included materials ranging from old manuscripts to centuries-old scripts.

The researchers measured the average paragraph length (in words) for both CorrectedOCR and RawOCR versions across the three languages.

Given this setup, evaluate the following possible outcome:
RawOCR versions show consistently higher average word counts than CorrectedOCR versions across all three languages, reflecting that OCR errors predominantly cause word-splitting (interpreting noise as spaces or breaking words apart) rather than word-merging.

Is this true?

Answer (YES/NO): NO